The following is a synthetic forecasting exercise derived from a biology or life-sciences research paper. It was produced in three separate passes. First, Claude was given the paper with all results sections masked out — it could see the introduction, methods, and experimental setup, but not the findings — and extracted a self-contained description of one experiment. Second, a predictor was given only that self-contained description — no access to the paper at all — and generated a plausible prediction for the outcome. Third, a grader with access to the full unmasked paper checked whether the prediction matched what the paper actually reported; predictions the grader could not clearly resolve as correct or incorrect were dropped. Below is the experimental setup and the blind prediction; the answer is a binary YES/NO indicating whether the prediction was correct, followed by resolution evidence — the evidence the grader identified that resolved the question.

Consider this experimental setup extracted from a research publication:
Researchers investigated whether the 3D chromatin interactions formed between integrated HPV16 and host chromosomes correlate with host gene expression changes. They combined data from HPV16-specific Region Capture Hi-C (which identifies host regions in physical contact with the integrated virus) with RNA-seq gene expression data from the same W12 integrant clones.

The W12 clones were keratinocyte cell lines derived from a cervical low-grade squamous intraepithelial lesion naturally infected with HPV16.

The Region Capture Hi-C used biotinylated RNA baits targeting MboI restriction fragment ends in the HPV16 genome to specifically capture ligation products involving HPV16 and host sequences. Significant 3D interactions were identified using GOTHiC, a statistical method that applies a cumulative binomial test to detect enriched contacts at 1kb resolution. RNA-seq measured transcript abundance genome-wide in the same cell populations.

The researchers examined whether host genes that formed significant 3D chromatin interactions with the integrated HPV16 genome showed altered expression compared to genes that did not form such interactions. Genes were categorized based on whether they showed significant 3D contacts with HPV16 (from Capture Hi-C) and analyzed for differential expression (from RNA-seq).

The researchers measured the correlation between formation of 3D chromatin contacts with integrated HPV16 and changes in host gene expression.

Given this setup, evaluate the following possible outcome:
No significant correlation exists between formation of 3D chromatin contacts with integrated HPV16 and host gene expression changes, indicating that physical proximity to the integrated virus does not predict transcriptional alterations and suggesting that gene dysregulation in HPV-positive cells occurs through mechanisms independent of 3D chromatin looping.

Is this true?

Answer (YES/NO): NO